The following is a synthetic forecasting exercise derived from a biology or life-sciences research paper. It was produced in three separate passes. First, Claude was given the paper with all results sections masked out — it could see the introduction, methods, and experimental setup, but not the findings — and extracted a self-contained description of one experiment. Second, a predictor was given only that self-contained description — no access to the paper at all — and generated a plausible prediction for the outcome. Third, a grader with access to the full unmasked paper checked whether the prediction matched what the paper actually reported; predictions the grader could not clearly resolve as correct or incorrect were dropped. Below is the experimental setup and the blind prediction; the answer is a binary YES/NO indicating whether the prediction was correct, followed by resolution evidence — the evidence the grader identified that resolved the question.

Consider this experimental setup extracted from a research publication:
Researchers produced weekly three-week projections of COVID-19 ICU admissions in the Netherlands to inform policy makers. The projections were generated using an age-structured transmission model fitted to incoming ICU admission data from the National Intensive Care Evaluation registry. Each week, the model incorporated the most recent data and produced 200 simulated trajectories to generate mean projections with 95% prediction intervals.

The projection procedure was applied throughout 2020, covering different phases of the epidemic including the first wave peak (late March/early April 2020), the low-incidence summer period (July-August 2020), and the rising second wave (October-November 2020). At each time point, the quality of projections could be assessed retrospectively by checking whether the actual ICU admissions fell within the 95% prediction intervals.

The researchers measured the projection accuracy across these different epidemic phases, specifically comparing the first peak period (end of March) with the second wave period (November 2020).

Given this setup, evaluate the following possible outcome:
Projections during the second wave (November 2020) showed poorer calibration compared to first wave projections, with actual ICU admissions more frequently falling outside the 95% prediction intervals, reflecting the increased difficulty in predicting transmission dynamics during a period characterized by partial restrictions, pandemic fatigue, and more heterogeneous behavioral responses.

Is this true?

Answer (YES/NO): NO